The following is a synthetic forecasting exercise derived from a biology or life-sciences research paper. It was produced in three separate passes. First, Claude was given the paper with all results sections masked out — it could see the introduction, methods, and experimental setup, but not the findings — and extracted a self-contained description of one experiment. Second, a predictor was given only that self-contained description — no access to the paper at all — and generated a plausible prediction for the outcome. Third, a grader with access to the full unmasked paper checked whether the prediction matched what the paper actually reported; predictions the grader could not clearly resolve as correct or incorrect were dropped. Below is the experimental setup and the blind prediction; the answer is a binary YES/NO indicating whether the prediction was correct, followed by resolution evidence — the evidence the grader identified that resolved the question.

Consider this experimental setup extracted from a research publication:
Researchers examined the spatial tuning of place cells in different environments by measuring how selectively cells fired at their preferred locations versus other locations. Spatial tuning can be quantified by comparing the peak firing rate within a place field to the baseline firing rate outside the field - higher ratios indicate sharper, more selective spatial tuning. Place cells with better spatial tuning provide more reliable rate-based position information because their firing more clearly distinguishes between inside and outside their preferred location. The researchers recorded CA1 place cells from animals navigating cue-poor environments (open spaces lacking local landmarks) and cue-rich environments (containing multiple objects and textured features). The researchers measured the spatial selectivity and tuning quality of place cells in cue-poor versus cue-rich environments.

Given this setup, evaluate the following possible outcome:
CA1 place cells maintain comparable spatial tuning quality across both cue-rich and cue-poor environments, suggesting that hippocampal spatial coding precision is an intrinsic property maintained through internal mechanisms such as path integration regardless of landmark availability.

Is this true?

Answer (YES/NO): NO